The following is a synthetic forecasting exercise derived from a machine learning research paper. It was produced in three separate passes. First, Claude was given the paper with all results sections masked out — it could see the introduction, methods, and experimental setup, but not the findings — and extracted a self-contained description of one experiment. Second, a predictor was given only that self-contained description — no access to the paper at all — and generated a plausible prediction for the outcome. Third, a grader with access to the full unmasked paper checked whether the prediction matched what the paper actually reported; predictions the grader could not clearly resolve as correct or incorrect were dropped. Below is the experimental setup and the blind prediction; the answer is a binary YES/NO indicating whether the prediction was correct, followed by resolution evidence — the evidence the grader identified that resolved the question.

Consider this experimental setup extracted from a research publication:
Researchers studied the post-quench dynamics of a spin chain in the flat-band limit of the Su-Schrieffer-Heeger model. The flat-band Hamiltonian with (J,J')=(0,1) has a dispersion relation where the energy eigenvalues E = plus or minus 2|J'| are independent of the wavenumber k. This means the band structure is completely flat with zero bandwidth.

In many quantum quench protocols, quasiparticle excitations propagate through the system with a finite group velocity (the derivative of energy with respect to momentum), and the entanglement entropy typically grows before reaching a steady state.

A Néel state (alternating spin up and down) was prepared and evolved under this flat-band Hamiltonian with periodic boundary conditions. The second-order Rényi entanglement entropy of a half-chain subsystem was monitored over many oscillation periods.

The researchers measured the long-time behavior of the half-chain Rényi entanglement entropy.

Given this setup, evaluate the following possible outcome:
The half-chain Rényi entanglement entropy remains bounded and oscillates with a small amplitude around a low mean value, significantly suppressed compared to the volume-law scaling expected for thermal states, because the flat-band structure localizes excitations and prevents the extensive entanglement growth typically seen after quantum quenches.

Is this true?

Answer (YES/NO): NO